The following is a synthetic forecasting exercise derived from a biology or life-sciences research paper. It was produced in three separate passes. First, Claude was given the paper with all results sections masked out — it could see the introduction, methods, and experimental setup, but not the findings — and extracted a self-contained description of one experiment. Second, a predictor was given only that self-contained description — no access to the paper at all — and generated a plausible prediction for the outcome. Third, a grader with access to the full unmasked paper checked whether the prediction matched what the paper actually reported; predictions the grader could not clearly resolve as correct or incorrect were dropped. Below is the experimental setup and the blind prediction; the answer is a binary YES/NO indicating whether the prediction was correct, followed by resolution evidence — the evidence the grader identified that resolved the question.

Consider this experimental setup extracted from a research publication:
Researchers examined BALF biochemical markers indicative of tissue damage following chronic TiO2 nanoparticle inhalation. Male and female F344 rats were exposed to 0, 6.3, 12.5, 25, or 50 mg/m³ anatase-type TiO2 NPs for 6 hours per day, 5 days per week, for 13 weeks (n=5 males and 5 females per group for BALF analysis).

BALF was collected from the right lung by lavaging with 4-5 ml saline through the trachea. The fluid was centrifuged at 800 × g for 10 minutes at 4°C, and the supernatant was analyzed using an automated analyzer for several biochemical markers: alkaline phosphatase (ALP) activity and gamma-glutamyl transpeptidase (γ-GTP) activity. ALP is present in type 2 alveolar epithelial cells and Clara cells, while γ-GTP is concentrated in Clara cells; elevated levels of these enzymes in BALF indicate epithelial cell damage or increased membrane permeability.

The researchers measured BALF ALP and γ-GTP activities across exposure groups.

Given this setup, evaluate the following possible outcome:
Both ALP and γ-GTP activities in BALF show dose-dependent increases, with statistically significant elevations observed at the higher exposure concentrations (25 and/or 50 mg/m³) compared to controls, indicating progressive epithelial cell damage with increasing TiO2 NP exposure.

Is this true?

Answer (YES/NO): NO